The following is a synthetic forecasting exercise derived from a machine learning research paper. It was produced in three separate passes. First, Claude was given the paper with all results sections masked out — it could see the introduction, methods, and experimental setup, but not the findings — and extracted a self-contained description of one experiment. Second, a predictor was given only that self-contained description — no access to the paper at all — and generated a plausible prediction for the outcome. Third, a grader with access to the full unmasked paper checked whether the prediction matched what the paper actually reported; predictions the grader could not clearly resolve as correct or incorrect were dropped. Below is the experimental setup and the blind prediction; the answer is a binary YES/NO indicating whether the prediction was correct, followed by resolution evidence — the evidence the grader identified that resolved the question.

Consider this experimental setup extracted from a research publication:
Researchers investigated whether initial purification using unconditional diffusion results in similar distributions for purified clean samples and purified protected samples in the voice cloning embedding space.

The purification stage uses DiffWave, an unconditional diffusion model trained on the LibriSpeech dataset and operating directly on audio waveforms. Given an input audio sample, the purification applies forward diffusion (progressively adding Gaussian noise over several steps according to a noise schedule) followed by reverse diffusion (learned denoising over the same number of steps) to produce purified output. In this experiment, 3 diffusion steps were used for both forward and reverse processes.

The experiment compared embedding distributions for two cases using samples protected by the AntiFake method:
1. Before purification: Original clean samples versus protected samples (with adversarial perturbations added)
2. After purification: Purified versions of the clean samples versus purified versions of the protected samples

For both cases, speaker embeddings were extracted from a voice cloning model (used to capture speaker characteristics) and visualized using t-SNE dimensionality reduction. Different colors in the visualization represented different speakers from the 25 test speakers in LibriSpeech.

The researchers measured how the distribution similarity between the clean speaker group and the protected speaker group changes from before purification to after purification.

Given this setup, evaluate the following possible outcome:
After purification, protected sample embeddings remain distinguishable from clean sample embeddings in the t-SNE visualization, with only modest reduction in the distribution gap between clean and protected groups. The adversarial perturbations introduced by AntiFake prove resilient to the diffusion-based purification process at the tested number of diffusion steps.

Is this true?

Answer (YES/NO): NO